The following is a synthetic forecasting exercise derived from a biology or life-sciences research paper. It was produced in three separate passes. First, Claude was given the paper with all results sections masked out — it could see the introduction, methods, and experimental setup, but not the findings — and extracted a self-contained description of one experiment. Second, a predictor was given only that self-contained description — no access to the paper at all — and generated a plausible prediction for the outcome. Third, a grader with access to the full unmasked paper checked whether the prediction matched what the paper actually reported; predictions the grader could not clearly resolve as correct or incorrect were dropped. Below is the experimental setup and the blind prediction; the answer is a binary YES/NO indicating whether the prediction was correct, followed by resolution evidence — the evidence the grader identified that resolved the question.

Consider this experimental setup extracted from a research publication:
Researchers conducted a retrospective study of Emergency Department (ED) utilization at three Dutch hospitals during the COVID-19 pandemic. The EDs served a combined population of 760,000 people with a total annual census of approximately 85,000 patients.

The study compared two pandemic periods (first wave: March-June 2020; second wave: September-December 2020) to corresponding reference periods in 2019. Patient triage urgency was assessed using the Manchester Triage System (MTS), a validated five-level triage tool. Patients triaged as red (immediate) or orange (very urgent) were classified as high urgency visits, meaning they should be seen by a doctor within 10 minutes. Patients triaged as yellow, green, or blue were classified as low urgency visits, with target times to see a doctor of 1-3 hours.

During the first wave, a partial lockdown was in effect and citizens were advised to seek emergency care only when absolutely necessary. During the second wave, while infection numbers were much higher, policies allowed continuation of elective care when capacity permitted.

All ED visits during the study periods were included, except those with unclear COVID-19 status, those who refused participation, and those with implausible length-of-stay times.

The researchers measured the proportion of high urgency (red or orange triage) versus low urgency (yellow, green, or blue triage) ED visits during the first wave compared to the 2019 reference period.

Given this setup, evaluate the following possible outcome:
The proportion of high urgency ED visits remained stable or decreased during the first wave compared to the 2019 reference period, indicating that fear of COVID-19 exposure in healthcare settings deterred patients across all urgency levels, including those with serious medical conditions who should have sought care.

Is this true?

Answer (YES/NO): NO